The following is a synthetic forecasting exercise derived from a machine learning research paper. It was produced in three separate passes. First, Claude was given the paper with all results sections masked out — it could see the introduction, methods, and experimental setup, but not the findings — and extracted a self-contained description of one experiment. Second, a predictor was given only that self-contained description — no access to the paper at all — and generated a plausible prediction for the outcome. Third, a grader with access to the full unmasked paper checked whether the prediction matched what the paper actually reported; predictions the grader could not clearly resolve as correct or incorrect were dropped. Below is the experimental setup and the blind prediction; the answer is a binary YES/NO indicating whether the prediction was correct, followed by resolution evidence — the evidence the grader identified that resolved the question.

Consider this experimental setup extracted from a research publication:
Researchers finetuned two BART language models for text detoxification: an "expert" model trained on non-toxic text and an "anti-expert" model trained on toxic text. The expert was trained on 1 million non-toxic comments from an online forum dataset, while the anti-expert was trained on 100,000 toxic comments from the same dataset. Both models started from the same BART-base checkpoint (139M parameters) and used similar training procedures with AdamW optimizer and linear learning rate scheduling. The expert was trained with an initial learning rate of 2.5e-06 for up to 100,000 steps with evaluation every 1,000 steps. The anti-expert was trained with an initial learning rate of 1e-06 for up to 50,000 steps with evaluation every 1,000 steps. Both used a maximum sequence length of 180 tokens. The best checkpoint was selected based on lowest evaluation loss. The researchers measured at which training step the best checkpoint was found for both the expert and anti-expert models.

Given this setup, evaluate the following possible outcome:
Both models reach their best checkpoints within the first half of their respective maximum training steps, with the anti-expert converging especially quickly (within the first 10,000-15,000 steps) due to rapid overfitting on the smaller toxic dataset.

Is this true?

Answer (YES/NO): NO